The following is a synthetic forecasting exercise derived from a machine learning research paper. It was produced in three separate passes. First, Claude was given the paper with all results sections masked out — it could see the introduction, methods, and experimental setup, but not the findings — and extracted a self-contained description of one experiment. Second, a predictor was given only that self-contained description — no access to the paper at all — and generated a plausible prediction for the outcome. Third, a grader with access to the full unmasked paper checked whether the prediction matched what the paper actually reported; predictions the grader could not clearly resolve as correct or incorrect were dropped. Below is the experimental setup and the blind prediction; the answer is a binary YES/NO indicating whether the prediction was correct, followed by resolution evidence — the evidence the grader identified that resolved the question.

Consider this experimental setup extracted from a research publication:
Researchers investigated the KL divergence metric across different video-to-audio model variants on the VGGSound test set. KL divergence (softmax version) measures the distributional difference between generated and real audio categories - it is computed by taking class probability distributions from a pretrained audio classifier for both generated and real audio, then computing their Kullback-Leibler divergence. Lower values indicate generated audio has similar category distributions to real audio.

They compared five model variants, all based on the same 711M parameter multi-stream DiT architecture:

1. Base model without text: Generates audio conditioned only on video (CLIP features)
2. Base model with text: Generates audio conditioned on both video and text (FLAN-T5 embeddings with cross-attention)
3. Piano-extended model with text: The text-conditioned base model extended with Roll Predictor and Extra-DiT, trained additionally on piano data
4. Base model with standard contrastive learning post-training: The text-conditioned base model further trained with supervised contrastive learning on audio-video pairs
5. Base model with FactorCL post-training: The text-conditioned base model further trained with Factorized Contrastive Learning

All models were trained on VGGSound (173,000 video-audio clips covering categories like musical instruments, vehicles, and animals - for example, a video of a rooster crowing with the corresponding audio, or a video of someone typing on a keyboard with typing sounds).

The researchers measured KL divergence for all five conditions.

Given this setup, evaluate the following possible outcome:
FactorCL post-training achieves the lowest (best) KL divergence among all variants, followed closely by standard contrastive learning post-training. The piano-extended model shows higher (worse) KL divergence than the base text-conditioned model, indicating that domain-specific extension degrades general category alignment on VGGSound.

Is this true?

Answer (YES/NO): YES